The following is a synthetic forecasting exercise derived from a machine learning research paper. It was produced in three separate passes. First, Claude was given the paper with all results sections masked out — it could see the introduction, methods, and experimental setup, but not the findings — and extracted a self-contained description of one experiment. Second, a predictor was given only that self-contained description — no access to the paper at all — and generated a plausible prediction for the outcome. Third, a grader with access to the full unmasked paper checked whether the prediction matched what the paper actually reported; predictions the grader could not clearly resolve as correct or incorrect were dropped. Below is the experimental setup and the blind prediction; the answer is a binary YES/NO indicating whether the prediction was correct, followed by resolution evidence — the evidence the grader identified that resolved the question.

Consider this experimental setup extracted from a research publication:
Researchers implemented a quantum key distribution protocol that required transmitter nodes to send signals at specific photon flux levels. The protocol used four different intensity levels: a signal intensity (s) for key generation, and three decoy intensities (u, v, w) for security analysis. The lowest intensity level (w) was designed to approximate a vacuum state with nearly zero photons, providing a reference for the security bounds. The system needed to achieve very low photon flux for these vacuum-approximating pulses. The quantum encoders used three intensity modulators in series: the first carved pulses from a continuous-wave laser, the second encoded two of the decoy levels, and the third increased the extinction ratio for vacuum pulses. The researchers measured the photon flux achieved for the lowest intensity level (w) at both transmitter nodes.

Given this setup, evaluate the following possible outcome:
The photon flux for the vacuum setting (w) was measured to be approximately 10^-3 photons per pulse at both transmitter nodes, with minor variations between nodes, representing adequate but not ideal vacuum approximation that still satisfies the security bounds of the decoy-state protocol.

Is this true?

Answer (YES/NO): NO